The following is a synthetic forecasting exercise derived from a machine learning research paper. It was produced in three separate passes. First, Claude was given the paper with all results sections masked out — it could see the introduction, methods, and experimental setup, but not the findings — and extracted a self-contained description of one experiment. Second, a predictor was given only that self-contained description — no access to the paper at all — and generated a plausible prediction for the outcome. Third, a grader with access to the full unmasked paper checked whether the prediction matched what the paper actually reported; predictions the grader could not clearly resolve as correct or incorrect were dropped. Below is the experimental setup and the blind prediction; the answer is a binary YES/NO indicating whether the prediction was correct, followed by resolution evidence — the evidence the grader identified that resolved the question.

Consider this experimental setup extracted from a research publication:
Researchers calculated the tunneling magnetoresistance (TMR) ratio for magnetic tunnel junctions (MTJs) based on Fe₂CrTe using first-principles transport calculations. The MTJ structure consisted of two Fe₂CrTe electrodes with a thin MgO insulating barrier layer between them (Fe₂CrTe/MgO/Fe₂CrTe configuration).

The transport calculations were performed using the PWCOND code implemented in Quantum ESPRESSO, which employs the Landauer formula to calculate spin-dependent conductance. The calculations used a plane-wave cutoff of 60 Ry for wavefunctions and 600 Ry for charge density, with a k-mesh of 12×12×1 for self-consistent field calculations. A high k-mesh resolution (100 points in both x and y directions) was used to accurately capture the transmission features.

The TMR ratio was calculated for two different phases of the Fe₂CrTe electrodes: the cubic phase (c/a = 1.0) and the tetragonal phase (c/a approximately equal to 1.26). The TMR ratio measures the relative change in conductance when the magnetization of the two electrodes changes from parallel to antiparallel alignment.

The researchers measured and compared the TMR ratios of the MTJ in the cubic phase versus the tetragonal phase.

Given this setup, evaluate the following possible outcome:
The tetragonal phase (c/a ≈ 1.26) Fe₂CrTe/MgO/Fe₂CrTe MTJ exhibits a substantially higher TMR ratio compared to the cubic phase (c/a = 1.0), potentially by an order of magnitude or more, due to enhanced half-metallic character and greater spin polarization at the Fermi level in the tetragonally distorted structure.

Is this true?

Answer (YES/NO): NO